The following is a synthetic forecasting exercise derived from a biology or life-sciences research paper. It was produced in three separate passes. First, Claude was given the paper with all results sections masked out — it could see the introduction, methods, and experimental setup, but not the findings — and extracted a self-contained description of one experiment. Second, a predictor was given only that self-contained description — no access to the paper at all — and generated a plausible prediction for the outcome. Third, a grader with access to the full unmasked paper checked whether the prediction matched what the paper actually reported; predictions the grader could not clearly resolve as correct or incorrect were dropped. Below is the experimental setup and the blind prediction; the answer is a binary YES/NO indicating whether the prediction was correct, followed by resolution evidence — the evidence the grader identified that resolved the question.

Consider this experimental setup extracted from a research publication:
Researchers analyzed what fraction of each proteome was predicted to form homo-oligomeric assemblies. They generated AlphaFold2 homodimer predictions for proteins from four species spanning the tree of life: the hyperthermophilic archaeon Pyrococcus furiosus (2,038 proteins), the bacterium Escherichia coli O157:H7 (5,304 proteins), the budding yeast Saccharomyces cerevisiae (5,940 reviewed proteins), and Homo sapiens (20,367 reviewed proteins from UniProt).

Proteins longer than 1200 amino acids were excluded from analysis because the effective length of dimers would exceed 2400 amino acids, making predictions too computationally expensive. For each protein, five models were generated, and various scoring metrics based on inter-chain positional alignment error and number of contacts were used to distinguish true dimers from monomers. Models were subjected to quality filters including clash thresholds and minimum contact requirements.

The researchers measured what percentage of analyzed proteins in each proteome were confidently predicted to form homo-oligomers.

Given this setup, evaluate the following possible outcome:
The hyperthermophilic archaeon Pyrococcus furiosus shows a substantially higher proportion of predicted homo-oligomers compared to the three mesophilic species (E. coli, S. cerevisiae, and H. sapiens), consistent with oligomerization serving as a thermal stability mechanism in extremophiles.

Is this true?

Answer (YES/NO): NO